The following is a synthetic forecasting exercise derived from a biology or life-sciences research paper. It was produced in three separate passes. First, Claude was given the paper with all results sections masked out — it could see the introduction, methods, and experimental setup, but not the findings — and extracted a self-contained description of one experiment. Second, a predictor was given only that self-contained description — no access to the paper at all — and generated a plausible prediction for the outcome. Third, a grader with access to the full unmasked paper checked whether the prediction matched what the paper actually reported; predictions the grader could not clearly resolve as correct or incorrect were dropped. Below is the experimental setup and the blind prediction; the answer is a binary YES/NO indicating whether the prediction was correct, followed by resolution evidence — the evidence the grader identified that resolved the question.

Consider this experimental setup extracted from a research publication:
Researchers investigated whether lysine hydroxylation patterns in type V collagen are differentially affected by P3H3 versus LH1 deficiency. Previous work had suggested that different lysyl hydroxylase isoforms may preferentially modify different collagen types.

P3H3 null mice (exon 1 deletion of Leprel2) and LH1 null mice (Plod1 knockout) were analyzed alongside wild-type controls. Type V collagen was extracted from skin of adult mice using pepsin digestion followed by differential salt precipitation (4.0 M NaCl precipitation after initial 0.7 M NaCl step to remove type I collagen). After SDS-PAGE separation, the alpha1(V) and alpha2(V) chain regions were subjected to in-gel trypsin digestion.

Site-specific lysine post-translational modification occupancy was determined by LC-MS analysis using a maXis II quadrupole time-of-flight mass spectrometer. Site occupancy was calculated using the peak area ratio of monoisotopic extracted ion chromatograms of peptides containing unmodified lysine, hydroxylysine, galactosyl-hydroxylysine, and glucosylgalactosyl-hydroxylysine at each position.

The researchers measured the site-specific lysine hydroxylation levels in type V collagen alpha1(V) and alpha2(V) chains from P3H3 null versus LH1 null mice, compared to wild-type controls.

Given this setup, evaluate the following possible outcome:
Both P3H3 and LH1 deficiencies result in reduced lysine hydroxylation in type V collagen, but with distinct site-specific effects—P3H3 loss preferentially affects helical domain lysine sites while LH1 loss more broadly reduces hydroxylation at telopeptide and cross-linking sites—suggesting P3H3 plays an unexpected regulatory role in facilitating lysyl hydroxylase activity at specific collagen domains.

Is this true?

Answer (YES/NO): NO